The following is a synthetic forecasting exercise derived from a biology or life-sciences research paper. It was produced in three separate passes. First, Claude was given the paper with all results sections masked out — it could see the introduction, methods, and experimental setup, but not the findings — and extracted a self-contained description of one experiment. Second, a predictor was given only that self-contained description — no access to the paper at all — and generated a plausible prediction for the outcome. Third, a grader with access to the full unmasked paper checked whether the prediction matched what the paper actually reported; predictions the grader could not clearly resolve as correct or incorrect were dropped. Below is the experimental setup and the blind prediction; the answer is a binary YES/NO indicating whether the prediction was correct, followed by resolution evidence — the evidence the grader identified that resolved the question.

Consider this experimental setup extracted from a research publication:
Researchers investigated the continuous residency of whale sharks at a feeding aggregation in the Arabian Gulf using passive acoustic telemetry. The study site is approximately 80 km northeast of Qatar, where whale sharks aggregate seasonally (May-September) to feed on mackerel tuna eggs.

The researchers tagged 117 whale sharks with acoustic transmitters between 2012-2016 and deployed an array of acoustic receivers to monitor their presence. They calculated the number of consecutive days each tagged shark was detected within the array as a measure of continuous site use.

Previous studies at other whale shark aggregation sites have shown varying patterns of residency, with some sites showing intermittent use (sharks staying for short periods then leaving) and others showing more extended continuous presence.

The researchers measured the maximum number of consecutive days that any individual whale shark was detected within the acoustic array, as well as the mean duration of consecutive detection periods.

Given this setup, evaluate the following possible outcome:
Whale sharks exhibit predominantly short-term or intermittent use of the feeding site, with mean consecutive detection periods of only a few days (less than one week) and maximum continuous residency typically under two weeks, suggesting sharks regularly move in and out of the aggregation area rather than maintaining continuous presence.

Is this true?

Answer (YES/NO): NO